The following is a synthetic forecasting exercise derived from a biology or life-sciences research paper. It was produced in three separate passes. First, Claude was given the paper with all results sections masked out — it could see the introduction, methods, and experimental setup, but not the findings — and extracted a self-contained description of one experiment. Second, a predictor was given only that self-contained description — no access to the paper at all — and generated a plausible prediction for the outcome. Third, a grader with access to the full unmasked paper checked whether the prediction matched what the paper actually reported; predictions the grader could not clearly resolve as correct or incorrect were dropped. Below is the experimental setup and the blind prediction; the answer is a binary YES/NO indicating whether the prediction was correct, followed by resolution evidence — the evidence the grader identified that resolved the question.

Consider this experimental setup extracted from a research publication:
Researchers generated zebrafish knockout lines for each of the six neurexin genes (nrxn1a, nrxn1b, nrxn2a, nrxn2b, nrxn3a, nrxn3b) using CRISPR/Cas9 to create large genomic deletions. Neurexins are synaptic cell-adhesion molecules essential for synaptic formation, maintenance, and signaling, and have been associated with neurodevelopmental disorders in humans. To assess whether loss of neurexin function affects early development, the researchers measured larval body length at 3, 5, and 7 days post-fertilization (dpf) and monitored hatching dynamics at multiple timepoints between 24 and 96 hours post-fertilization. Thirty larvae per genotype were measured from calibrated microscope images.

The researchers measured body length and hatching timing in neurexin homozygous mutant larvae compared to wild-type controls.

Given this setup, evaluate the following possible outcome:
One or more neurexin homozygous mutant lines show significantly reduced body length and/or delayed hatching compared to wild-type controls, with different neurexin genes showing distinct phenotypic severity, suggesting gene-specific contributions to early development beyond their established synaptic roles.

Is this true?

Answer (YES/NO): NO